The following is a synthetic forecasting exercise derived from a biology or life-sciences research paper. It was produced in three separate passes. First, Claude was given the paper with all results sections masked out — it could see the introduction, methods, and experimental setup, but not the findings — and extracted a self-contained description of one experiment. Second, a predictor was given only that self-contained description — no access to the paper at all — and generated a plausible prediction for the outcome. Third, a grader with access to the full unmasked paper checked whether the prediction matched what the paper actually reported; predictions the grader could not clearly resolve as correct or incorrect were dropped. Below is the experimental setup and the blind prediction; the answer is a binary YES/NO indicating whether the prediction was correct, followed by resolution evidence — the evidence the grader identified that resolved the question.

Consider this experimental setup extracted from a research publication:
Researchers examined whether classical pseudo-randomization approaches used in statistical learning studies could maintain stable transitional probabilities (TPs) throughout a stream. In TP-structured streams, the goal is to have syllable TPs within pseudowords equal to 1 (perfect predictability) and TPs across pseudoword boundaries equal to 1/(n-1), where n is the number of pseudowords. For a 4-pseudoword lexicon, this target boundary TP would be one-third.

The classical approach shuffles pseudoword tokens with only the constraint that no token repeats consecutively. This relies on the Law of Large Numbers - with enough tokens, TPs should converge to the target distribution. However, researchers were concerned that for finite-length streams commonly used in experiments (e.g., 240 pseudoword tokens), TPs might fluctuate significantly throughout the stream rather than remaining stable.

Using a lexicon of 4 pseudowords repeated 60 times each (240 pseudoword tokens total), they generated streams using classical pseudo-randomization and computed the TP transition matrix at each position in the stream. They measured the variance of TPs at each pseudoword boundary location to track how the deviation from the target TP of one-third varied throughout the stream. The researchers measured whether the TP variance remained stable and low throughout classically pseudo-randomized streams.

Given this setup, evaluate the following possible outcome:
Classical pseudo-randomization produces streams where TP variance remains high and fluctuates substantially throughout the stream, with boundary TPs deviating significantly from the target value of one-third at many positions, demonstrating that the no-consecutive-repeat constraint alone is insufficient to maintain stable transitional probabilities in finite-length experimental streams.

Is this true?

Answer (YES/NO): YES